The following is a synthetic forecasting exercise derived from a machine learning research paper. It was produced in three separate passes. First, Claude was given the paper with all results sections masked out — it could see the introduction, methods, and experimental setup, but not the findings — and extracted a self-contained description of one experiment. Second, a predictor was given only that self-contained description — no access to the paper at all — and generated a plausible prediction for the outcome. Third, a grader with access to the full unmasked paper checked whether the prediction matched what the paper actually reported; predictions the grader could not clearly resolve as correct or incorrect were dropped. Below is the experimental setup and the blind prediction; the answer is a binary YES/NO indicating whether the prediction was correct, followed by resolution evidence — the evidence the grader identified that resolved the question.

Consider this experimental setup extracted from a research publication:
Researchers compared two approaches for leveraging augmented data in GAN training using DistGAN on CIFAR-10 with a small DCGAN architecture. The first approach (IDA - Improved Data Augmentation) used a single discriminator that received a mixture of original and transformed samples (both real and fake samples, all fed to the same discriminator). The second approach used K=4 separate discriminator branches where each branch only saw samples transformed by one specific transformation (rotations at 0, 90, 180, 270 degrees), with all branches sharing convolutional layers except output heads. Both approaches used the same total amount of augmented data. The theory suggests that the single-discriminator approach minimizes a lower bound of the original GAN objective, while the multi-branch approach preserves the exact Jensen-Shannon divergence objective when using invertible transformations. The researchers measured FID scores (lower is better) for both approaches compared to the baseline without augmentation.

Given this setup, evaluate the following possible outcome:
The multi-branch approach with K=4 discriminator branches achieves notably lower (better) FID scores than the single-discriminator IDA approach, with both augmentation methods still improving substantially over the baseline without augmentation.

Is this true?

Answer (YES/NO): NO